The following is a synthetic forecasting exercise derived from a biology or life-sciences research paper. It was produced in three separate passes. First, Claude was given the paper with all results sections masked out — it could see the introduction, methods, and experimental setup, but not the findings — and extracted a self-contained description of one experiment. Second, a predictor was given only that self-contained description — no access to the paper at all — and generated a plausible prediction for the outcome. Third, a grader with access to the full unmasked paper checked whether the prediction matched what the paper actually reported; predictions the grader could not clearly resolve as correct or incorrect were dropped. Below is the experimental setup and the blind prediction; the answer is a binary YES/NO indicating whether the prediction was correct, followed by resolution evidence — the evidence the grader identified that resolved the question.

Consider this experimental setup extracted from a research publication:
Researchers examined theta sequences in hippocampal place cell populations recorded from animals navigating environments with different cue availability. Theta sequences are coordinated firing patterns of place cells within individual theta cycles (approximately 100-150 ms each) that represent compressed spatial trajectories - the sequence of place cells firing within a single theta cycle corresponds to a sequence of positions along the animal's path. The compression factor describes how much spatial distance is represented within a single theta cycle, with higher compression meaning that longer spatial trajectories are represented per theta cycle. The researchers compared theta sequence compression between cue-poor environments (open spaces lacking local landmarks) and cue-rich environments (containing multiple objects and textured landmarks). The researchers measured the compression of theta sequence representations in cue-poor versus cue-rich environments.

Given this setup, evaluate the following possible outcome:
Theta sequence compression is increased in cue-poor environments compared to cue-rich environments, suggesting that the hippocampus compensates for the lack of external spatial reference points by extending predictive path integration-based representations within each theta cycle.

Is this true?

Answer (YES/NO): YES